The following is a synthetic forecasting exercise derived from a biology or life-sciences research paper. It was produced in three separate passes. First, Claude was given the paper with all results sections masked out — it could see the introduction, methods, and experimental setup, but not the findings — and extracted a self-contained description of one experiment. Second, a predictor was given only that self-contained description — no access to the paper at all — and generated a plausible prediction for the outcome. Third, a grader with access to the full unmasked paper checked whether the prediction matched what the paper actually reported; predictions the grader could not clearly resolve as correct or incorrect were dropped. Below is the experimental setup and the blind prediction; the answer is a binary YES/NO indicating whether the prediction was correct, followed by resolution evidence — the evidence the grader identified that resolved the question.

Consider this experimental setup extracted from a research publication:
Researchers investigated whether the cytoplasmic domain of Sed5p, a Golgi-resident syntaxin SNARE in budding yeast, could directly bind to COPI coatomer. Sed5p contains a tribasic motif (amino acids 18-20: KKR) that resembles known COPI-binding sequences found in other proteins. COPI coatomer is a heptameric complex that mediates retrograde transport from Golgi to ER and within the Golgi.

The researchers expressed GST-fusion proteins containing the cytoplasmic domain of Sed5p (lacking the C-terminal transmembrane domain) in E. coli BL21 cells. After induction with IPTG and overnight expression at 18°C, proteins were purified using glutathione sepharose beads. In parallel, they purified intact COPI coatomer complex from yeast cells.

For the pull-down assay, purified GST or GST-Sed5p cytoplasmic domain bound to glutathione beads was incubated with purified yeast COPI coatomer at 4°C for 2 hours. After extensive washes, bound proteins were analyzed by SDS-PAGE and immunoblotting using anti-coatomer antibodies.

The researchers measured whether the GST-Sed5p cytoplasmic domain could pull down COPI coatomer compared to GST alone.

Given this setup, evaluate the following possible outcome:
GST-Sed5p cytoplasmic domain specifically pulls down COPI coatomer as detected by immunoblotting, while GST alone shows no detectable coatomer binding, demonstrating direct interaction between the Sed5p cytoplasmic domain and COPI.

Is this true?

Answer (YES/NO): YES